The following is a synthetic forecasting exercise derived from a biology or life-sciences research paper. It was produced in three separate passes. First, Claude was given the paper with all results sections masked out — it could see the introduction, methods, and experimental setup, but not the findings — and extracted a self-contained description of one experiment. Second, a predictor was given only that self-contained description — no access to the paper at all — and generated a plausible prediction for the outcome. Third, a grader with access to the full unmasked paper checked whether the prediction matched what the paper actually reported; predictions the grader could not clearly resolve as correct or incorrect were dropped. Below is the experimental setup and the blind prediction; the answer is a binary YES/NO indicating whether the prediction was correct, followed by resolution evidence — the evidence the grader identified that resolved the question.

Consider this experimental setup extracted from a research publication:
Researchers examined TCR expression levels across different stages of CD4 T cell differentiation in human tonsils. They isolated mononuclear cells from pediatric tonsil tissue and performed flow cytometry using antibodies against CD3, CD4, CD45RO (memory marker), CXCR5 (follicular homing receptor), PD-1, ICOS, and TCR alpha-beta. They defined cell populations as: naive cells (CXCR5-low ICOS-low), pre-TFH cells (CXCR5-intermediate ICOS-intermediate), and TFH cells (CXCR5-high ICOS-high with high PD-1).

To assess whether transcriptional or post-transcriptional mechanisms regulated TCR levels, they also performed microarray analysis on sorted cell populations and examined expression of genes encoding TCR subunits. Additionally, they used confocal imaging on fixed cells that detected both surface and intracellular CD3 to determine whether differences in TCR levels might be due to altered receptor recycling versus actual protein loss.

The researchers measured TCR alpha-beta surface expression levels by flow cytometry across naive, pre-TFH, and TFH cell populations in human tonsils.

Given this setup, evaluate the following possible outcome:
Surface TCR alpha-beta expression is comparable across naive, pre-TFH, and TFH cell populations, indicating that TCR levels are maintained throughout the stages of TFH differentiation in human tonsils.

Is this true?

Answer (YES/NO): NO